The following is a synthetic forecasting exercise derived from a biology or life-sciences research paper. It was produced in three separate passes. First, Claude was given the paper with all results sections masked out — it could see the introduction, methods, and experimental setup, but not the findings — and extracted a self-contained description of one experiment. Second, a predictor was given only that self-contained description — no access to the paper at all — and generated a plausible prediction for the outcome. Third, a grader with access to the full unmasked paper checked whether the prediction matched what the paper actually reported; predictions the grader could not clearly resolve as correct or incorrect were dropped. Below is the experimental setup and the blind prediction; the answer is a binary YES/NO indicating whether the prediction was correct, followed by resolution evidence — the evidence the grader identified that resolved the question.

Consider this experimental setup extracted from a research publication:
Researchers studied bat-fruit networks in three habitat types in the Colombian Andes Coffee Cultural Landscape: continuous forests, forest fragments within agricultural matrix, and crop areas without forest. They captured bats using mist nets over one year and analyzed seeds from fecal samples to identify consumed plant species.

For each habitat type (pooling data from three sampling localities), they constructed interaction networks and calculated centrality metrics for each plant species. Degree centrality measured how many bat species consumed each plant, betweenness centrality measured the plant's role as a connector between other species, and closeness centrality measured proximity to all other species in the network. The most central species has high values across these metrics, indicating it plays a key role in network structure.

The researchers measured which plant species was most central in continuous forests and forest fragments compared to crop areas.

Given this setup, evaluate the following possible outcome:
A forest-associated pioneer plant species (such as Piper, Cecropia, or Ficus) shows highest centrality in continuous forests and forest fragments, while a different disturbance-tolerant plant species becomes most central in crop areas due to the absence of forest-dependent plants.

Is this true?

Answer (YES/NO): YES